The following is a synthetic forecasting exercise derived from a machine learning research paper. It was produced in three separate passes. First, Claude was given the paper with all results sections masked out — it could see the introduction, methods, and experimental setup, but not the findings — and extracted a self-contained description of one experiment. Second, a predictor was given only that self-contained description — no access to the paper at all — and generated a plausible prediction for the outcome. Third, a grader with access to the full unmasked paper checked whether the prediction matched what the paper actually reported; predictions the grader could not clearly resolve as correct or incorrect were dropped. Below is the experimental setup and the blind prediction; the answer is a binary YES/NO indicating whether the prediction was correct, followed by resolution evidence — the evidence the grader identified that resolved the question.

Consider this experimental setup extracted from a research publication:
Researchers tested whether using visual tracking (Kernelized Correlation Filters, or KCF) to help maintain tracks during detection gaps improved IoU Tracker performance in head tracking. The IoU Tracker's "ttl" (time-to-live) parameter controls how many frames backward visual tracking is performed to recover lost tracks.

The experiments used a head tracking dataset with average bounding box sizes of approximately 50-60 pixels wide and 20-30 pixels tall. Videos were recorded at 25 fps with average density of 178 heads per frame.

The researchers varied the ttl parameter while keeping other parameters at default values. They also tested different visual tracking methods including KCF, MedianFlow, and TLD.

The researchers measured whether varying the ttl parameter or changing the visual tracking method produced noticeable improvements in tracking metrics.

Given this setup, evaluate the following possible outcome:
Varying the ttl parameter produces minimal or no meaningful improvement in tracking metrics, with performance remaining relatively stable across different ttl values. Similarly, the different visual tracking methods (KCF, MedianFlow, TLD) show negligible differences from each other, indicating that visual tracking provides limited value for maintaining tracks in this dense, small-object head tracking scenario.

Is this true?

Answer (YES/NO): YES